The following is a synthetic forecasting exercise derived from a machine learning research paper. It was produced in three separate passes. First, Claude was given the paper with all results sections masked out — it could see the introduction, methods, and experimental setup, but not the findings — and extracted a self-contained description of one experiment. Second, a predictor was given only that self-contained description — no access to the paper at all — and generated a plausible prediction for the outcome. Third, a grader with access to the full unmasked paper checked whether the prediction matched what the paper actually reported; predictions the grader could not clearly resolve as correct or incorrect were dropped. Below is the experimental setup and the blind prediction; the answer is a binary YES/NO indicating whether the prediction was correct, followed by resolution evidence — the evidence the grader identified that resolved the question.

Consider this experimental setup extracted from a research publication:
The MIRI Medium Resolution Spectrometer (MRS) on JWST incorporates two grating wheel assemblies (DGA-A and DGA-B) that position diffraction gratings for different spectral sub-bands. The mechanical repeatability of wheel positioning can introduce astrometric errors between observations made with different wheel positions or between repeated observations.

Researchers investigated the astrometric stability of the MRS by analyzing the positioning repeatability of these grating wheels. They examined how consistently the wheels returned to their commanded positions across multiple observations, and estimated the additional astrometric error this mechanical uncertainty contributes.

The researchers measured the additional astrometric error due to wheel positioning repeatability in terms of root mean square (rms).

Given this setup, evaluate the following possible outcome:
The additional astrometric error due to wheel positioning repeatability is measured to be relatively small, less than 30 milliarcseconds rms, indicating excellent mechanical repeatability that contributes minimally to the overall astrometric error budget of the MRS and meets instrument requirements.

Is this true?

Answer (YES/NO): NO